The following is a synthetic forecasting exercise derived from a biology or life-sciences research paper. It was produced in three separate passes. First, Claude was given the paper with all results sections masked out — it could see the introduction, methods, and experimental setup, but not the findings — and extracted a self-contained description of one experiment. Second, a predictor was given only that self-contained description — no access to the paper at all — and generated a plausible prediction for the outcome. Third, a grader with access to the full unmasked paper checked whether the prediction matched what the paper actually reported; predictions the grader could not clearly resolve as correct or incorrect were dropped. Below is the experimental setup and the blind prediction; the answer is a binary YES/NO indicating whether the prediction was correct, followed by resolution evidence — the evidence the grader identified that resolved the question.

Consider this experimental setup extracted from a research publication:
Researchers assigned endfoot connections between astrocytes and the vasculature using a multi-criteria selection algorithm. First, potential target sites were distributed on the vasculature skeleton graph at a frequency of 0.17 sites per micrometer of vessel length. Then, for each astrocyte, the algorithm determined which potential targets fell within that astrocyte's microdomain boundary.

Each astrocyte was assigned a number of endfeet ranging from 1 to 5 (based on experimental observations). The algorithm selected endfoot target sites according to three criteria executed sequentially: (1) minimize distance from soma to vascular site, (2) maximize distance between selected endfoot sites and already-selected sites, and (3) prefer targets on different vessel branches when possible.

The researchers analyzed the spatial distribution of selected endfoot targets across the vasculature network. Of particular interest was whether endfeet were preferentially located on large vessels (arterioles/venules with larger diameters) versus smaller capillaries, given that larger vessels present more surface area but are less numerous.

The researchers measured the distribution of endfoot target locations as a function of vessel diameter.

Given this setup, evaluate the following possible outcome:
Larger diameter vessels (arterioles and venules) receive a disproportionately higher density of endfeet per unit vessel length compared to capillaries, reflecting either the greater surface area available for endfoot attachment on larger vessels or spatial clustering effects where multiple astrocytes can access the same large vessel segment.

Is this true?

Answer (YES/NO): NO